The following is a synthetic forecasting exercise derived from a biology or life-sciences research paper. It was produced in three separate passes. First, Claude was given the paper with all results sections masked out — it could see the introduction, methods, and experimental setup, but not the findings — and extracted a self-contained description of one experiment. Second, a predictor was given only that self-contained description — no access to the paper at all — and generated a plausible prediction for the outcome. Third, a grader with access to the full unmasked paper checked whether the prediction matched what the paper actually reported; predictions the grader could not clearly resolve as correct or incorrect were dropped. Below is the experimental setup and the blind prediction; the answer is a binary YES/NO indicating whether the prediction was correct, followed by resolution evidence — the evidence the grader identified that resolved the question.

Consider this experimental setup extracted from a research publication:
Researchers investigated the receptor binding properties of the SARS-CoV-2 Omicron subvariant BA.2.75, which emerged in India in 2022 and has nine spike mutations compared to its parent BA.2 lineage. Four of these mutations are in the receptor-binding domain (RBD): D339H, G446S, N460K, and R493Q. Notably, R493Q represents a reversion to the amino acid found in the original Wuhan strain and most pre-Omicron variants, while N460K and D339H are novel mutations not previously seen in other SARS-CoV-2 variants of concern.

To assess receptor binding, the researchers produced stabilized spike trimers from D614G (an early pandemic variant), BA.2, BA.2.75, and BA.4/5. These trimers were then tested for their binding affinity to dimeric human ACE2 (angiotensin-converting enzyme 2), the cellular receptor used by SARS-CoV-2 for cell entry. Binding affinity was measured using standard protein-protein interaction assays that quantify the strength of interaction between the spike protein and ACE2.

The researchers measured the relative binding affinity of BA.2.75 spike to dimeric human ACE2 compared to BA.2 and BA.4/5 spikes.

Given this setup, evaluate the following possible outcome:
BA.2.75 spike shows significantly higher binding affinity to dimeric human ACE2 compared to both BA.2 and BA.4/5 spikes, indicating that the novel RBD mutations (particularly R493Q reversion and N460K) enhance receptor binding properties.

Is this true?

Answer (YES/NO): NO